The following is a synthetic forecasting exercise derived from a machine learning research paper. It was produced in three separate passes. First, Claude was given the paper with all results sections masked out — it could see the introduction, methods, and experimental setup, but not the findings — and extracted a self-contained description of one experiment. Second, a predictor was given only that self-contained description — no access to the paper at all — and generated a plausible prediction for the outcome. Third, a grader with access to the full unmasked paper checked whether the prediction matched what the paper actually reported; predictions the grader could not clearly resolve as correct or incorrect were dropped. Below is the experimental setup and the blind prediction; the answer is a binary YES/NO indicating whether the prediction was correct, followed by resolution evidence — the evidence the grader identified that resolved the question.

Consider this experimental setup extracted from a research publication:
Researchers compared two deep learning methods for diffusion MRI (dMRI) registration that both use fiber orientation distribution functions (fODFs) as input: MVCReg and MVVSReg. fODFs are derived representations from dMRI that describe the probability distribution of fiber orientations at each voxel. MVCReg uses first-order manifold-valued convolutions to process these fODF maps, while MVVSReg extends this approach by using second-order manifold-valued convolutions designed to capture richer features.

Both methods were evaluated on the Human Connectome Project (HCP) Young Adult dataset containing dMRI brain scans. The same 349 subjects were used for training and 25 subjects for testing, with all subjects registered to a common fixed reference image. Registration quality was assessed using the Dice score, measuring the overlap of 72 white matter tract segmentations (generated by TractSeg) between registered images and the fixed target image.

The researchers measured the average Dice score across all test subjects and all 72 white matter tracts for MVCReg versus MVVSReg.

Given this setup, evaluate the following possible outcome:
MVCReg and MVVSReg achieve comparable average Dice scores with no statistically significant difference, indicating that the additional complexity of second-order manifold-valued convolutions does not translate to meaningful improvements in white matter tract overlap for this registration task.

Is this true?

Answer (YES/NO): NO